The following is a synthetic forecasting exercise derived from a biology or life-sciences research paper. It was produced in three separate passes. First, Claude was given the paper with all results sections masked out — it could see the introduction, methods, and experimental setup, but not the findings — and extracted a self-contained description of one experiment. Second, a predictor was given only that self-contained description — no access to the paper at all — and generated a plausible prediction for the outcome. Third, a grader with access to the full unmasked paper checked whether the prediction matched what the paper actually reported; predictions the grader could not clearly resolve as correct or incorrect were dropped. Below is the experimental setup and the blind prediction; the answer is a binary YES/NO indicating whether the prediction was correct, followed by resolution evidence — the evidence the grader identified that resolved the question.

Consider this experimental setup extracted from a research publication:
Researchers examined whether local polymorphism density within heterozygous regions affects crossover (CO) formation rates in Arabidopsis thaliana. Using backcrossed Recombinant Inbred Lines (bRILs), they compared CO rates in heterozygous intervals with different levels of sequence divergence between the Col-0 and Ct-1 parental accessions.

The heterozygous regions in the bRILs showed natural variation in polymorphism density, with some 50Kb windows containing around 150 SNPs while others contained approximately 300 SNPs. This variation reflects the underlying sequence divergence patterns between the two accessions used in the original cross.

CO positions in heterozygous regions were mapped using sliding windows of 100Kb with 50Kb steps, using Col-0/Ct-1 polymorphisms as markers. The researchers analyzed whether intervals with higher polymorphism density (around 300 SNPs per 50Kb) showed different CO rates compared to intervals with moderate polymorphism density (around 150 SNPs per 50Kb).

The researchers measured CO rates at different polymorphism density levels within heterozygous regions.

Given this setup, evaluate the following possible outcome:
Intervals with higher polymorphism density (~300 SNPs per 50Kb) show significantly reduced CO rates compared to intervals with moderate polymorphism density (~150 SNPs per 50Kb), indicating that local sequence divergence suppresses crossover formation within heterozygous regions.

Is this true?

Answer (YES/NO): NO